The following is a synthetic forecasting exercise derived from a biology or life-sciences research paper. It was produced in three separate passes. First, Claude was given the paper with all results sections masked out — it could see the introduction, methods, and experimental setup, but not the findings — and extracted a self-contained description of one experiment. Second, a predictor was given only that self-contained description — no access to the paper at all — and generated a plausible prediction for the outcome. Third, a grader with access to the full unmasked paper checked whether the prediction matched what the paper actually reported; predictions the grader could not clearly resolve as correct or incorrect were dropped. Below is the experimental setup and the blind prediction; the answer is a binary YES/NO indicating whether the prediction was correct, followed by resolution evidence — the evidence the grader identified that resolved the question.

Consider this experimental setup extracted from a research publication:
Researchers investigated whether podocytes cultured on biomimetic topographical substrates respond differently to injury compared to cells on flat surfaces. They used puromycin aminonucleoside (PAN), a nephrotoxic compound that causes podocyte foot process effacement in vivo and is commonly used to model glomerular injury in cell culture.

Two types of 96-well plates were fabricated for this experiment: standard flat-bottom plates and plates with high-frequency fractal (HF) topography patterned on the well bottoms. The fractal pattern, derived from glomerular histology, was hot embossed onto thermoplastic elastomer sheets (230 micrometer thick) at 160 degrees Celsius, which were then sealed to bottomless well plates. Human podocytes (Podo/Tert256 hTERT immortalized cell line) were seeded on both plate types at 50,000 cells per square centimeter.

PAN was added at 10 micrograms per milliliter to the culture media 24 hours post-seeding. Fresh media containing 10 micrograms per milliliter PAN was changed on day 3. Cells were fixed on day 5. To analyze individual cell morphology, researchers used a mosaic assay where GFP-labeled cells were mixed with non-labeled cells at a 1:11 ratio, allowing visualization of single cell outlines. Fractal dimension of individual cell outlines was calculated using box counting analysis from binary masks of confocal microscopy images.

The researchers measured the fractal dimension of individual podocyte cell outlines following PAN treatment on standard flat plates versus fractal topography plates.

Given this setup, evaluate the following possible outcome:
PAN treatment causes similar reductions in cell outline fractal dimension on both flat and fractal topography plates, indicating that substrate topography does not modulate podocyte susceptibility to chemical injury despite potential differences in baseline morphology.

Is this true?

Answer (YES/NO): NO